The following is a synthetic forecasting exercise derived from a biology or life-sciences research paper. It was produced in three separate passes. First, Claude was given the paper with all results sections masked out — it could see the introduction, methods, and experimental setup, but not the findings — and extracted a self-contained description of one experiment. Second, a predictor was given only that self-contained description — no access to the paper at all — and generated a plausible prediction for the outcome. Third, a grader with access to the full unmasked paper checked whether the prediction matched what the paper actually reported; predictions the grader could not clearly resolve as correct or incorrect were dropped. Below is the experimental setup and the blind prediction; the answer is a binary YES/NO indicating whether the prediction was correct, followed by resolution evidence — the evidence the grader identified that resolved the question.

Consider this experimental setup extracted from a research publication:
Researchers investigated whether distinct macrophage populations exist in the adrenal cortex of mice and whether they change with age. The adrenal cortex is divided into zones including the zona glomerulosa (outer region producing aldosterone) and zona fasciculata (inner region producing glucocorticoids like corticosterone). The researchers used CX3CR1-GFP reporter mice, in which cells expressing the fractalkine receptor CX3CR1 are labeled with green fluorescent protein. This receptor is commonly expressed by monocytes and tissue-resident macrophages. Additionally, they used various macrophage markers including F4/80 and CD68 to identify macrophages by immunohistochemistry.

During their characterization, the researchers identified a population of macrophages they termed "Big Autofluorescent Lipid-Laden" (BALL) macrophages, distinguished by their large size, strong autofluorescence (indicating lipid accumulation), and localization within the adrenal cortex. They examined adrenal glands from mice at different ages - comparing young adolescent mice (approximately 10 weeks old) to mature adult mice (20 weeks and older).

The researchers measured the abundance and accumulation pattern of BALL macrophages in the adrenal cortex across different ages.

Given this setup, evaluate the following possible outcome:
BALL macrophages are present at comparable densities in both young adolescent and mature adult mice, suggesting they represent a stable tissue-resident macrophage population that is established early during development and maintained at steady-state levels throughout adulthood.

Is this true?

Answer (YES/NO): NO